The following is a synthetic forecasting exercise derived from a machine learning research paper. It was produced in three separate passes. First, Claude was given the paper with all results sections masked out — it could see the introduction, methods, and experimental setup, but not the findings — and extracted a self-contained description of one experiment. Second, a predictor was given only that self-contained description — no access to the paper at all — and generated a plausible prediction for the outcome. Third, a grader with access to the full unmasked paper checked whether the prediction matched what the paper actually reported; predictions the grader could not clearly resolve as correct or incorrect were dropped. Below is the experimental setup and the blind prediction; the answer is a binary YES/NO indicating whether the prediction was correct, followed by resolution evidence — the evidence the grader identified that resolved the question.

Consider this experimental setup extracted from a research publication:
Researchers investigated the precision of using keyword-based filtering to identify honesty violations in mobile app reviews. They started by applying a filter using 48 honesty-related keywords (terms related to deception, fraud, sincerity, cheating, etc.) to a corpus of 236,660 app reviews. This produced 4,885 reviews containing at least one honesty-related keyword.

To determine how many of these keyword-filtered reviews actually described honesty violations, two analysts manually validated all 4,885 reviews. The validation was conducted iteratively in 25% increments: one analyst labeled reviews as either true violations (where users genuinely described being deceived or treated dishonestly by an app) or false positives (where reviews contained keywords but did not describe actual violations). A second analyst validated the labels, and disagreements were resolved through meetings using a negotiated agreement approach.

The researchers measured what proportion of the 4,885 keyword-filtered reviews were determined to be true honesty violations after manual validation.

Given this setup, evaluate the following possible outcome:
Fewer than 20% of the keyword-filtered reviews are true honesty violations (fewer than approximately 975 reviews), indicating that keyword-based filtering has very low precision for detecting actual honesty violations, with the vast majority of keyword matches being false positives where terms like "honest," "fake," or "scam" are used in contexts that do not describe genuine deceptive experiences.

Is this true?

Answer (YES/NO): YES